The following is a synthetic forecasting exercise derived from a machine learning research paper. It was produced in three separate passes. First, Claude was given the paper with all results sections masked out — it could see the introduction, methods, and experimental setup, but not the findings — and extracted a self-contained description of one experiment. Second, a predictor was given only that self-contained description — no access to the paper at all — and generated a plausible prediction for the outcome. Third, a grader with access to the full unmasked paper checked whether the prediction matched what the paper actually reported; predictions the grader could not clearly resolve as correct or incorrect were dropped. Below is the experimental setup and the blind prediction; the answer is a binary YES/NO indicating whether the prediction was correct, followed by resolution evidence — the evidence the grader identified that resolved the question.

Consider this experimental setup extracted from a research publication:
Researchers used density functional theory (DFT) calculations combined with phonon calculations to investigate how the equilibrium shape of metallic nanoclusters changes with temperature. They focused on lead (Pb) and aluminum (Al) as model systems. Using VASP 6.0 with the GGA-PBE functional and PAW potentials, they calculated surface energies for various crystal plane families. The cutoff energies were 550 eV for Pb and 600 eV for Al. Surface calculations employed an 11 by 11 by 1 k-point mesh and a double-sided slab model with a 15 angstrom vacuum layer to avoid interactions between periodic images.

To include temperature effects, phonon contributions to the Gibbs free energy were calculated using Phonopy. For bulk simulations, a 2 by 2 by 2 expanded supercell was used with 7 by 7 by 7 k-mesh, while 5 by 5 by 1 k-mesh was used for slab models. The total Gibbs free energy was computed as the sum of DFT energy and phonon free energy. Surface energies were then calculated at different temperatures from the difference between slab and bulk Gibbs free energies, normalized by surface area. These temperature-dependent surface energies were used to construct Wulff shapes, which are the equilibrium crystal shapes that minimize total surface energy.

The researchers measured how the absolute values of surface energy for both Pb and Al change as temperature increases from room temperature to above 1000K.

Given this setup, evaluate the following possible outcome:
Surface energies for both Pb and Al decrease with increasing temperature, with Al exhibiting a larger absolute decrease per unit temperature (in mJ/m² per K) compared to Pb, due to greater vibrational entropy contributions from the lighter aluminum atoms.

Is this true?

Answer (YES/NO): NO